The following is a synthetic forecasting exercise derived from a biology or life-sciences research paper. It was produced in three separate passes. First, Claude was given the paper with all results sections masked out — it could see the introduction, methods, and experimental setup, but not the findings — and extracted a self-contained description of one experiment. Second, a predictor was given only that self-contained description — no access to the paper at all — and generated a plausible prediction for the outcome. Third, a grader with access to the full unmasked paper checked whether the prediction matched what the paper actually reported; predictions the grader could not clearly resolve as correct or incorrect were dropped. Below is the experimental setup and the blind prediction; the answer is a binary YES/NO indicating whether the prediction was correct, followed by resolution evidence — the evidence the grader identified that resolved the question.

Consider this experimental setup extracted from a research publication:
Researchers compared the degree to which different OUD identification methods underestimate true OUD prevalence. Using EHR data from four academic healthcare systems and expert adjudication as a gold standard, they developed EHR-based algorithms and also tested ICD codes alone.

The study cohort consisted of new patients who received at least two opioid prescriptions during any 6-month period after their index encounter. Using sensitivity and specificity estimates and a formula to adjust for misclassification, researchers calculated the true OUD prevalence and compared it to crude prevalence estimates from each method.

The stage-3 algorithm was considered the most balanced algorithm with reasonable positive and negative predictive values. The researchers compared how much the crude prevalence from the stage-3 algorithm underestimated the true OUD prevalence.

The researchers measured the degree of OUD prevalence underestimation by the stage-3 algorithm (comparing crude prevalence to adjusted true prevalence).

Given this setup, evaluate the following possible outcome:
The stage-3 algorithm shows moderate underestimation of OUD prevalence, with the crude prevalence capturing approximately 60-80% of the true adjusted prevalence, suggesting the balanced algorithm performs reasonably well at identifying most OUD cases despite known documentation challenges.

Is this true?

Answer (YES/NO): NO